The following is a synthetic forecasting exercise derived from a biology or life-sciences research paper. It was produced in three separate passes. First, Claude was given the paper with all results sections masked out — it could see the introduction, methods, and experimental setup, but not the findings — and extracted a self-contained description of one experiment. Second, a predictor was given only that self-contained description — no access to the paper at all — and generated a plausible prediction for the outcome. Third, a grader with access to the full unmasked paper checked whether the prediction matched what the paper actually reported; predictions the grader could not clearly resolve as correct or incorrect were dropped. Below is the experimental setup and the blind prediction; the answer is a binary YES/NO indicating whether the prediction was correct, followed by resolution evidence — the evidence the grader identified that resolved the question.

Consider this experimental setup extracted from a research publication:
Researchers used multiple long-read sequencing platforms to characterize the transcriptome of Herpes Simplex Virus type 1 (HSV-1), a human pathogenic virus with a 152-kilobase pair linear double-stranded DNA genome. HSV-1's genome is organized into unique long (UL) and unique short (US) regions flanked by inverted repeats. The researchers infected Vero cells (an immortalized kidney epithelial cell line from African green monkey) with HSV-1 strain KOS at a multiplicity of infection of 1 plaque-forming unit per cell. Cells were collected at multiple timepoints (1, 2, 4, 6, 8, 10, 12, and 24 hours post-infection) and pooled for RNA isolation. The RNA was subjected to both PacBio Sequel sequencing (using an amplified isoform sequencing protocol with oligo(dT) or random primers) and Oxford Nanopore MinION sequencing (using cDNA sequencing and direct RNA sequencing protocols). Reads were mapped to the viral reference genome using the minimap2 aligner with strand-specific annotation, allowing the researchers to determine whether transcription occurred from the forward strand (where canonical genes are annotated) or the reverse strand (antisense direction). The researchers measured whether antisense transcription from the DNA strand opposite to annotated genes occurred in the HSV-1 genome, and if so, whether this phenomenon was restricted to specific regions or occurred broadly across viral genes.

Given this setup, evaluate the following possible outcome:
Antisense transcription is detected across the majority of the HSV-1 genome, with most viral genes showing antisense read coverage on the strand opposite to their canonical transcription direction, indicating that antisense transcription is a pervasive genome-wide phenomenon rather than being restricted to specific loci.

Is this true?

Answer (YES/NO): YES